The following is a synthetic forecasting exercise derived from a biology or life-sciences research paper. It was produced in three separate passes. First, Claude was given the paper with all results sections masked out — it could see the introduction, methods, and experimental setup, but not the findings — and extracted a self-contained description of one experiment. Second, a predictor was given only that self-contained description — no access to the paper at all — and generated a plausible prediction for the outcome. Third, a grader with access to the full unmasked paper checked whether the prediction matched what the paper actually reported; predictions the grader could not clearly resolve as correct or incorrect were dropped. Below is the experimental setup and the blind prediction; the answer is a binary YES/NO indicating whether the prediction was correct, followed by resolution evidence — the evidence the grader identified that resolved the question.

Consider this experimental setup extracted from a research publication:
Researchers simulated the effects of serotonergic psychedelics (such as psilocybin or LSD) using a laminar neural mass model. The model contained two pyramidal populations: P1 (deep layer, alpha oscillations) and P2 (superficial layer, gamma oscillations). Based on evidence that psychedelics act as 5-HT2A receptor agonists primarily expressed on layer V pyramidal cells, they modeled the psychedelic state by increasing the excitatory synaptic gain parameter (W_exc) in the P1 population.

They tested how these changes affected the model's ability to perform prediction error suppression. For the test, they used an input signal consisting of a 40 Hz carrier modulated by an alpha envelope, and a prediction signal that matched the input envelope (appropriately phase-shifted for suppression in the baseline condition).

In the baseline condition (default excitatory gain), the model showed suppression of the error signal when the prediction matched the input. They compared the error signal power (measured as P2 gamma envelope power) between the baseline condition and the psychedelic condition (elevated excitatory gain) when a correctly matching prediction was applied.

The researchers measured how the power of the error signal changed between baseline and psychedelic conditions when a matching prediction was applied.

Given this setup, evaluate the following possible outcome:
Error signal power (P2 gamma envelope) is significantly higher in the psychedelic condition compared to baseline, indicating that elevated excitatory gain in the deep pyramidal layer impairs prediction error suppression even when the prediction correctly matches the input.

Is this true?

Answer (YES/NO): YES